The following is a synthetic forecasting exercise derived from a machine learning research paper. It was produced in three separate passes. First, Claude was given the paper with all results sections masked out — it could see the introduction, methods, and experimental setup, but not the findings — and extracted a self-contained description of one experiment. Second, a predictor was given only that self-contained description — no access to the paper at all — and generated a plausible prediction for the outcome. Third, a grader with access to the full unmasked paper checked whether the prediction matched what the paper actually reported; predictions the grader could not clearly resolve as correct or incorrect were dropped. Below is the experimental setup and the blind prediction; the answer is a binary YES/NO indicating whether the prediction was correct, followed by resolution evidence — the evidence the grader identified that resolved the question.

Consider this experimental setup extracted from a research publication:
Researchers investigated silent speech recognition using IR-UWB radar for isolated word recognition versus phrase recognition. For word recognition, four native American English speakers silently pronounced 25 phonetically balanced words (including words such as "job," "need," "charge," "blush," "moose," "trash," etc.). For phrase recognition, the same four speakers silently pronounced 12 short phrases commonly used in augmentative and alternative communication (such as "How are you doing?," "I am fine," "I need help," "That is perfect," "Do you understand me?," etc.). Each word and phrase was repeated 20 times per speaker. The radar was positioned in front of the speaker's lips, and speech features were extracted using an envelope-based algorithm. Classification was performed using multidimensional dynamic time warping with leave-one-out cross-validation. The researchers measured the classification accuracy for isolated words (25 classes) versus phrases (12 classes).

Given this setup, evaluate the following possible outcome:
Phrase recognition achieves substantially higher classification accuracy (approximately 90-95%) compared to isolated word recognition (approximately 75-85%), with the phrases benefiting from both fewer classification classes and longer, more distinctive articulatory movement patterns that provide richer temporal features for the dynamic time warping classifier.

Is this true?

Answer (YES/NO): NO